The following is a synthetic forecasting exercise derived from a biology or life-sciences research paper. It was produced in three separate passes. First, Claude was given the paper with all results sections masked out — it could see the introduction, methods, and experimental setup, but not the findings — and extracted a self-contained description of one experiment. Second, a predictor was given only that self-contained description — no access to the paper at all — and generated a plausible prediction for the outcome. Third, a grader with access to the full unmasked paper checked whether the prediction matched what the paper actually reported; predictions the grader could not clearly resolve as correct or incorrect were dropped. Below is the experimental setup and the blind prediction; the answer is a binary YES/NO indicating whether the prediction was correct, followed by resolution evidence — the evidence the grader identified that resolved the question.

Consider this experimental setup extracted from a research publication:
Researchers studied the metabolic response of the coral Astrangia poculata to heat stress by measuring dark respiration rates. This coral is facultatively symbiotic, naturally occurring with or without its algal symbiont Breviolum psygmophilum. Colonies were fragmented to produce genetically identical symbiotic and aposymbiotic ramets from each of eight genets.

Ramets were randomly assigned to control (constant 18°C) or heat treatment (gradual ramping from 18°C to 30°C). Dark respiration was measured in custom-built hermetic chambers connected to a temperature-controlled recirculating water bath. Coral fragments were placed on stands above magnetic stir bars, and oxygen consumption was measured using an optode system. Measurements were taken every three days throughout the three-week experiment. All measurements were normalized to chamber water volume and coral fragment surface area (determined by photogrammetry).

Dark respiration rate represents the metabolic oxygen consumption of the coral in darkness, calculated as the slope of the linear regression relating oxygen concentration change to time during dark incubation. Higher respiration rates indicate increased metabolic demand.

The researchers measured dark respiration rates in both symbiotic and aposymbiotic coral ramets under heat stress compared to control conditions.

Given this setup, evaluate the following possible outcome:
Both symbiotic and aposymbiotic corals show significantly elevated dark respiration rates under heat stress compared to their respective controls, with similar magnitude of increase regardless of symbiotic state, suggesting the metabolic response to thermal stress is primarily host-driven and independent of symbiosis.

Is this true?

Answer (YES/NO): NO